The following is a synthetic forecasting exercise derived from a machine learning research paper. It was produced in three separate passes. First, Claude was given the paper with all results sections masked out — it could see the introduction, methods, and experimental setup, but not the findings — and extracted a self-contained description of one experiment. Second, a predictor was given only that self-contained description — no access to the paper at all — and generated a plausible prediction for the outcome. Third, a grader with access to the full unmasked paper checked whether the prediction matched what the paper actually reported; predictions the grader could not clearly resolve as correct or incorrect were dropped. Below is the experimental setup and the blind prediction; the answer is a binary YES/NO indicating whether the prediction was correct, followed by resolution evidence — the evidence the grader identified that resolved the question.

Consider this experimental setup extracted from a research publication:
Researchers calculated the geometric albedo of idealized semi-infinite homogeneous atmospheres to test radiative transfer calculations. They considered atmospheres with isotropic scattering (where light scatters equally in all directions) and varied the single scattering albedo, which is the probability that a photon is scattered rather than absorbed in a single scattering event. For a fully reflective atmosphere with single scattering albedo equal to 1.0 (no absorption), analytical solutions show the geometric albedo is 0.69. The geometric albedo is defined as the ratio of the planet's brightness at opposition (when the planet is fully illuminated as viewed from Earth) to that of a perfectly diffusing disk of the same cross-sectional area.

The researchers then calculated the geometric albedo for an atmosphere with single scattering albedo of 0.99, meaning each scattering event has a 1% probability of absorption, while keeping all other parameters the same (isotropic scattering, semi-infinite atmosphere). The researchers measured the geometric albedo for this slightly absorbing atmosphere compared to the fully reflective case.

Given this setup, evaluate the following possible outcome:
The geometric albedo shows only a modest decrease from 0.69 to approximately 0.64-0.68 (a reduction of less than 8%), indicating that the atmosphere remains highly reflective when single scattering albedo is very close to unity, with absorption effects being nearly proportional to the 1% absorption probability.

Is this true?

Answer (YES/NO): NO